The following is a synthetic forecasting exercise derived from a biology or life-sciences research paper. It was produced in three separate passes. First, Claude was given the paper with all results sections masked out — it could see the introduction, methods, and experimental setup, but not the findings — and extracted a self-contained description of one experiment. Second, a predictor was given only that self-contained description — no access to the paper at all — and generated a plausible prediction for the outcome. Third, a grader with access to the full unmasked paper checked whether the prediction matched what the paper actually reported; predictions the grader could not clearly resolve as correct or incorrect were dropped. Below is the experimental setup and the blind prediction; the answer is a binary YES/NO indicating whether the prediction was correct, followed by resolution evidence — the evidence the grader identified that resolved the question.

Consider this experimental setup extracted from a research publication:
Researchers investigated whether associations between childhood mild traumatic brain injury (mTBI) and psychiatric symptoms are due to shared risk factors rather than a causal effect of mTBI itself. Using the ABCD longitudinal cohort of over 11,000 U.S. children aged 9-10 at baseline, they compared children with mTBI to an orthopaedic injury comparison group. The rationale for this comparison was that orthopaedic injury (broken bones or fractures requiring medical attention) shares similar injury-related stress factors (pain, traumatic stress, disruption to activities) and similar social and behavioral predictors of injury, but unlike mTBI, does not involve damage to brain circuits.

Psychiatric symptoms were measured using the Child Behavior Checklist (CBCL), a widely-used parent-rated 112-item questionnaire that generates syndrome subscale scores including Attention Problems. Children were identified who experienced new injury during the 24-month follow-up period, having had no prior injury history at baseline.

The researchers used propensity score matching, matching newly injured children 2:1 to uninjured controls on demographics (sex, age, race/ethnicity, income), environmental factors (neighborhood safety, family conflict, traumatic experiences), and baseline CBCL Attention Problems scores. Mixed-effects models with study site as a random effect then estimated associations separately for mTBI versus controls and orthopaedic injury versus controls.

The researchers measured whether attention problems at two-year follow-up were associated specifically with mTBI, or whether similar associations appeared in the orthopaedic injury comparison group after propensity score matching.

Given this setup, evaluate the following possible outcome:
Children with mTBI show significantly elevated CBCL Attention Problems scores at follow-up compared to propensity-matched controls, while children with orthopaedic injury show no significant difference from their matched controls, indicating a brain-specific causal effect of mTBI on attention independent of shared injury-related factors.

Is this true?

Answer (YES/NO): NO